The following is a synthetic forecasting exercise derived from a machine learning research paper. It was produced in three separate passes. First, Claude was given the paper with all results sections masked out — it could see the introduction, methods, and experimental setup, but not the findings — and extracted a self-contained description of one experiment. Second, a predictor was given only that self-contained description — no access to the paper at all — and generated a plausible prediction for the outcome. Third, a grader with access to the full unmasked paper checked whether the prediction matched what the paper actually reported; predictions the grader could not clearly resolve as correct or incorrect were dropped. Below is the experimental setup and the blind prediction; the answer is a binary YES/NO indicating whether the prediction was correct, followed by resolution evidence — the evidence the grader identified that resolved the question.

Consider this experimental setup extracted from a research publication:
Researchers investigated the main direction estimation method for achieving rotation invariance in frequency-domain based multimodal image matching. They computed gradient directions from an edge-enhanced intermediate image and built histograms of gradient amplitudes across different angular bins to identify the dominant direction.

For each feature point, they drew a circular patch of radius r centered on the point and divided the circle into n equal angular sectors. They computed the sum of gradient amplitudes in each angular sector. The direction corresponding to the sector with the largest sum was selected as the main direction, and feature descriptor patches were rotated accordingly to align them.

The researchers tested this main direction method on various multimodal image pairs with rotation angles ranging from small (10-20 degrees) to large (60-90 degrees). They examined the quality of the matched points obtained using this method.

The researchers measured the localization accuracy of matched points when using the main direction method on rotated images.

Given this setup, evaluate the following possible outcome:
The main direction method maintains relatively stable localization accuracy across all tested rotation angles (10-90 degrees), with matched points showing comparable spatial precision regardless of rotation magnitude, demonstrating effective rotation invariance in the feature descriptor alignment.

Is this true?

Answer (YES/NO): NO